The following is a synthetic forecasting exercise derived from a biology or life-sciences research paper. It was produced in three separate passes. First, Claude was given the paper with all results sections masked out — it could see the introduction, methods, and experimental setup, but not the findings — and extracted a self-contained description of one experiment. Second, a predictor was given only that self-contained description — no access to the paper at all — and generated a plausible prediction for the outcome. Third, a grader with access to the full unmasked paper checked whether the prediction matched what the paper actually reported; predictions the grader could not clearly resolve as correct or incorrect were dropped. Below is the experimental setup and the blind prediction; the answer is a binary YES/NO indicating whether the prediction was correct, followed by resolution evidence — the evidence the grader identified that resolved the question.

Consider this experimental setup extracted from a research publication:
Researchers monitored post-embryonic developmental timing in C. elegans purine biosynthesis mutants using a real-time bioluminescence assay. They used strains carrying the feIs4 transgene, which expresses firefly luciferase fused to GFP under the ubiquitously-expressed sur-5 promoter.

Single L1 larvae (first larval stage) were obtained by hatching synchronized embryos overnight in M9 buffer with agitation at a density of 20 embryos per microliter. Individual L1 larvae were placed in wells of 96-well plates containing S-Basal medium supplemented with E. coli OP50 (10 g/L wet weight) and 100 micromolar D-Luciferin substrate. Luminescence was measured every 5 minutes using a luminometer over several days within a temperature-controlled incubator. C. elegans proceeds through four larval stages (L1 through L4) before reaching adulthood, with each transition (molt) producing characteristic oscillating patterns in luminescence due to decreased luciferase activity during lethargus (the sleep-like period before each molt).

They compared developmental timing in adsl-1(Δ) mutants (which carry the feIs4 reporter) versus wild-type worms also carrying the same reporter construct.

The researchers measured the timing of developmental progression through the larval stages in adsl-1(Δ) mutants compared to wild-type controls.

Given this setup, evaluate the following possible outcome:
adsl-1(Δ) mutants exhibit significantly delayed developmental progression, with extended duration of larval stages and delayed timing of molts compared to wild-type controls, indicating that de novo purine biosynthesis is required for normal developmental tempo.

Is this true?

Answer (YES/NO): NO